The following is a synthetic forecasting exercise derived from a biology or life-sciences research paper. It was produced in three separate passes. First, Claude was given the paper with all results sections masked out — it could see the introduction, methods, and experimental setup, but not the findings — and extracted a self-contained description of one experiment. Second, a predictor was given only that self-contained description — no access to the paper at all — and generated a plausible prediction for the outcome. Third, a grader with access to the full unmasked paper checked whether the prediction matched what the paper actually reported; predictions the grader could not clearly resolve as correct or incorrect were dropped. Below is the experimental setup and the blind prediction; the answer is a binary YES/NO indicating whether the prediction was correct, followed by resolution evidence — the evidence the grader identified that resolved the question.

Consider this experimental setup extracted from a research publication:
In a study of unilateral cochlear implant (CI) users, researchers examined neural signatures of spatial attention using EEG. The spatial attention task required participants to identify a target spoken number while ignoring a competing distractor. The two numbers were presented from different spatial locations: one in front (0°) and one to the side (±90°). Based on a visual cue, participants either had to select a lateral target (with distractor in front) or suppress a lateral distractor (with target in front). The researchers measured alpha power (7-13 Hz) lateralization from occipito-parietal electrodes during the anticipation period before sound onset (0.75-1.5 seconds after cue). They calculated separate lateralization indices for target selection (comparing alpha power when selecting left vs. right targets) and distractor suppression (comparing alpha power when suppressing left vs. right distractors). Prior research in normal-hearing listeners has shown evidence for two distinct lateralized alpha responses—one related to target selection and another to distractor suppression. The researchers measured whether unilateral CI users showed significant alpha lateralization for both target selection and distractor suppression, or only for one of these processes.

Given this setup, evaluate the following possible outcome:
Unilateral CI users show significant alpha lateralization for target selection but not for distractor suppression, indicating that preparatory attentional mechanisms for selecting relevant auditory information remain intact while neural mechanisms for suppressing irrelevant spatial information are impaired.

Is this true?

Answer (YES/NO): NO